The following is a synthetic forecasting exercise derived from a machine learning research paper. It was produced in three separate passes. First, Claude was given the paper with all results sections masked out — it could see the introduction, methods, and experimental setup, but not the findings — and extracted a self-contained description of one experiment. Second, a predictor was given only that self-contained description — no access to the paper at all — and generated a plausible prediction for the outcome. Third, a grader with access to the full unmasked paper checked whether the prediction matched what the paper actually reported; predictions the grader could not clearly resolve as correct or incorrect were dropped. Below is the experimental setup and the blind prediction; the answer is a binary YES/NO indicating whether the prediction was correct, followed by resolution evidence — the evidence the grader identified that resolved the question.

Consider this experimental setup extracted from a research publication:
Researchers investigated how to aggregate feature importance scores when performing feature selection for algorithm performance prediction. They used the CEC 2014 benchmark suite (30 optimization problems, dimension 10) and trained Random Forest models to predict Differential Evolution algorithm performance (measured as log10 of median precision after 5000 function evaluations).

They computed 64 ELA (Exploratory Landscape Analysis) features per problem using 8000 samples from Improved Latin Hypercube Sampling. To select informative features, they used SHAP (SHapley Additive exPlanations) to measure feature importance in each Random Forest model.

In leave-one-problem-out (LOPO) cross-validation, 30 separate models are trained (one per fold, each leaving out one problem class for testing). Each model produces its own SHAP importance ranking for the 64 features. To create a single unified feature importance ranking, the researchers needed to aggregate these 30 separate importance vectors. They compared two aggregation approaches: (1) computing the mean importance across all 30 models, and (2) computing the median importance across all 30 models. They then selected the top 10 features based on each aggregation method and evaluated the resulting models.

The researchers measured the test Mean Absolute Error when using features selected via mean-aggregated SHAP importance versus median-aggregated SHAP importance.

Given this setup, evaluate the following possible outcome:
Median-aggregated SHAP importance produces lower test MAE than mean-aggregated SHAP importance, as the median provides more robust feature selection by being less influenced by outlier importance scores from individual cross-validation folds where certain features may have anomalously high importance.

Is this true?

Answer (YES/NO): YES